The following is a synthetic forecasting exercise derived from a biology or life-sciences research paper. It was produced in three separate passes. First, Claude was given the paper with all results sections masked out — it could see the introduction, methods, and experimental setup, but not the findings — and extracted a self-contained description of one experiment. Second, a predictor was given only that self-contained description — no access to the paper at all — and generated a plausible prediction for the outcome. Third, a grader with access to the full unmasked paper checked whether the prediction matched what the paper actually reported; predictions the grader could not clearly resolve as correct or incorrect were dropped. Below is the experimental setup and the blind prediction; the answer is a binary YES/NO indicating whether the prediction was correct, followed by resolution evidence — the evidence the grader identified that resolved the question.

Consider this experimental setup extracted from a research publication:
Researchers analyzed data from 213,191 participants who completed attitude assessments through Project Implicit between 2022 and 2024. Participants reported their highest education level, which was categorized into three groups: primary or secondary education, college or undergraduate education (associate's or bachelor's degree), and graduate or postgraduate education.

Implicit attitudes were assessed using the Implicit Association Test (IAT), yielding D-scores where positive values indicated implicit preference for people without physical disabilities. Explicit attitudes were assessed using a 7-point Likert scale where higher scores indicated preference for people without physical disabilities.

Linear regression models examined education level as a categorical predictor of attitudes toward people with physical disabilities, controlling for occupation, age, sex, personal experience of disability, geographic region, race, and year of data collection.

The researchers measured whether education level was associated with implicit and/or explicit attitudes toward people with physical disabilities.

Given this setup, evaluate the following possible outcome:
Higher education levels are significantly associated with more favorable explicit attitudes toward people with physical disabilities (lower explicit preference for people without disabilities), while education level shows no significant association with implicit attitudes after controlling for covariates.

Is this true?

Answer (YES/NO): NO